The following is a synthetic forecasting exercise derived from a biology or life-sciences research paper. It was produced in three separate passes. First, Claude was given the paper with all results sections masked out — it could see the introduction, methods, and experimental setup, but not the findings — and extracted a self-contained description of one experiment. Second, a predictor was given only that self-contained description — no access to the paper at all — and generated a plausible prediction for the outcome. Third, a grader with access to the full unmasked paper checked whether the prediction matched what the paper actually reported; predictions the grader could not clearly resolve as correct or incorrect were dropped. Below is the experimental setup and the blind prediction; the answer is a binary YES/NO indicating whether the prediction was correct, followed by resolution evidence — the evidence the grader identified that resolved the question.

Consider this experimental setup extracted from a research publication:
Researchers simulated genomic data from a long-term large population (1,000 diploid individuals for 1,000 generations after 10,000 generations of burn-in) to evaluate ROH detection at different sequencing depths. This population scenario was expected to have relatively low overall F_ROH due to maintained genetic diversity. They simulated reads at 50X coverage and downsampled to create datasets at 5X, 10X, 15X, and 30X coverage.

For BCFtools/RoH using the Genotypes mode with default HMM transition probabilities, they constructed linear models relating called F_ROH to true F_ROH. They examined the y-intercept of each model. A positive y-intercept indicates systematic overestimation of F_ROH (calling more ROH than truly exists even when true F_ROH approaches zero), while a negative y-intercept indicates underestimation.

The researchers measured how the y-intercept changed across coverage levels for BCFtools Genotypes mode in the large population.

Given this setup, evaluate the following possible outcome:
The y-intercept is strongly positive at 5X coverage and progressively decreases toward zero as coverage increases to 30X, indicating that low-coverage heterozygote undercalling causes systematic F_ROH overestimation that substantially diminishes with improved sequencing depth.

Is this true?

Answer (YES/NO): NO